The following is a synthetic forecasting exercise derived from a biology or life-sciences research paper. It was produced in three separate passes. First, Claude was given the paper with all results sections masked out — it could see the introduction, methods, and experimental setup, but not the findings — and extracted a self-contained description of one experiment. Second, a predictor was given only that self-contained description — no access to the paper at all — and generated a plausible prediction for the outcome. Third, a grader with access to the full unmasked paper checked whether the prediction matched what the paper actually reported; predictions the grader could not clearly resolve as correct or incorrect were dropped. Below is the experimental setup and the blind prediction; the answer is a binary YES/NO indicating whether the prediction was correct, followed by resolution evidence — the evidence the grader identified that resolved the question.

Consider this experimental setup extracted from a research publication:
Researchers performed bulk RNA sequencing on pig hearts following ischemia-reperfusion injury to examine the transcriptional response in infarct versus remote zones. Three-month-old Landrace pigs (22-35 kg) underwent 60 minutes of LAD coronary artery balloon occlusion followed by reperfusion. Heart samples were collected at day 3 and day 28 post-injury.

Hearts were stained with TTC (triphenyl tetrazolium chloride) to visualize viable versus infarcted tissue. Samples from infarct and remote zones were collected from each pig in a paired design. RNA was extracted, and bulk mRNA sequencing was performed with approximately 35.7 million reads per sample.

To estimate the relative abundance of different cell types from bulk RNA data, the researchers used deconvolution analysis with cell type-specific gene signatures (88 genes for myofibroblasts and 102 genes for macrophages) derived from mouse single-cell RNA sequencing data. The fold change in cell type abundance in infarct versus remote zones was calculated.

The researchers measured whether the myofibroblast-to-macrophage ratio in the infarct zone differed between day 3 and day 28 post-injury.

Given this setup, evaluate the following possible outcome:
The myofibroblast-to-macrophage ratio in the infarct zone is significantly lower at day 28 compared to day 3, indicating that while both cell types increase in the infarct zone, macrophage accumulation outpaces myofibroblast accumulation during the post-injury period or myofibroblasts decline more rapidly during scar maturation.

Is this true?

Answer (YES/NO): NO